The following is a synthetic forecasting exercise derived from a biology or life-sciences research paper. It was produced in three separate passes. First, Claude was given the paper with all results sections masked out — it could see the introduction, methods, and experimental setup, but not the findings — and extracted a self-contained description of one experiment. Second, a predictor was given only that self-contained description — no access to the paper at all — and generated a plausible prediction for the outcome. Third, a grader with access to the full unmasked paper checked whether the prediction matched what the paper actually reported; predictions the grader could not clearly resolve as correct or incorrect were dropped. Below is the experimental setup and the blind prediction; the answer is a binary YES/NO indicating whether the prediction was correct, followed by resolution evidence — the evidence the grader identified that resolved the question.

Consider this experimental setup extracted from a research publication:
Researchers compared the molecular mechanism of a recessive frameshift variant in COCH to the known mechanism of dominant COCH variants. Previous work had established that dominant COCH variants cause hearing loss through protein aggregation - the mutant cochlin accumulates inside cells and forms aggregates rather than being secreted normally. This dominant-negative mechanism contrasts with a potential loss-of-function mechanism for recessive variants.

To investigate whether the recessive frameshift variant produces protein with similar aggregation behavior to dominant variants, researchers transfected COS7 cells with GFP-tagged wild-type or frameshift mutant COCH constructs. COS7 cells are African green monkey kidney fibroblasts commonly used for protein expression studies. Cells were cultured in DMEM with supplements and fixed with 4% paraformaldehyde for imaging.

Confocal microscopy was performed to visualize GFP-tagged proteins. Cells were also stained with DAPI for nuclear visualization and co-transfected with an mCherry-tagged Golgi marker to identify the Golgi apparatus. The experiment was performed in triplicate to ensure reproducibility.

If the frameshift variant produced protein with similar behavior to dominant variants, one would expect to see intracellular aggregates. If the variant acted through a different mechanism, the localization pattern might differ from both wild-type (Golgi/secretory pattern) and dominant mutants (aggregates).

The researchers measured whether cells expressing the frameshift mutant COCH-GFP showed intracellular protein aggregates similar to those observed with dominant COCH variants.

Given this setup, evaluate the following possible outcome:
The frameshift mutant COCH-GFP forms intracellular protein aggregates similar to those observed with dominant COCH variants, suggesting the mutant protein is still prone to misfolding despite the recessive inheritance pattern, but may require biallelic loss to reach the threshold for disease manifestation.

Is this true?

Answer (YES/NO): NO